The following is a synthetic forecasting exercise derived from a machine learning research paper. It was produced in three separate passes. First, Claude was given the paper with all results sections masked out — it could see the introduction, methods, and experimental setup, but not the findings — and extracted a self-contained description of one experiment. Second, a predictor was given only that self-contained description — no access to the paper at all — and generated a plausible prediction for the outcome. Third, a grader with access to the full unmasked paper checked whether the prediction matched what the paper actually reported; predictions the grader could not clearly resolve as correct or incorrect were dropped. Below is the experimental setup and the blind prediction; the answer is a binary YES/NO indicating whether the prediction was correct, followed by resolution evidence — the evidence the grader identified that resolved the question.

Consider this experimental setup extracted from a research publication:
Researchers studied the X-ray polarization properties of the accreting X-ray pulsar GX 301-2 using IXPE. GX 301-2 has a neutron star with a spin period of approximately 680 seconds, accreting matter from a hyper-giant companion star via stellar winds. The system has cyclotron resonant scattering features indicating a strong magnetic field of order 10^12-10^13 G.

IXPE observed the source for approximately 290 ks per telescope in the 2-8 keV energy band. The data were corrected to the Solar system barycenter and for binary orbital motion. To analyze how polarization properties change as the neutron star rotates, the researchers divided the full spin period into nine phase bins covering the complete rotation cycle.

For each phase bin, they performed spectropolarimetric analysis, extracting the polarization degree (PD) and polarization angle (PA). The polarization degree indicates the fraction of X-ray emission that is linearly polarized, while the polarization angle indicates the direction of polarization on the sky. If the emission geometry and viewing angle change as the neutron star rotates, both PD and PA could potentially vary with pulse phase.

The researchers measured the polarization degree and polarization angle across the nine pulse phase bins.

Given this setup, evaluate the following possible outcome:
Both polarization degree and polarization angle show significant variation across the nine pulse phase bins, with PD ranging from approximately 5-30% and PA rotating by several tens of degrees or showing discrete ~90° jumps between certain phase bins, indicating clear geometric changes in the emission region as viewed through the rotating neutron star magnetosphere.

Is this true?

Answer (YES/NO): NO